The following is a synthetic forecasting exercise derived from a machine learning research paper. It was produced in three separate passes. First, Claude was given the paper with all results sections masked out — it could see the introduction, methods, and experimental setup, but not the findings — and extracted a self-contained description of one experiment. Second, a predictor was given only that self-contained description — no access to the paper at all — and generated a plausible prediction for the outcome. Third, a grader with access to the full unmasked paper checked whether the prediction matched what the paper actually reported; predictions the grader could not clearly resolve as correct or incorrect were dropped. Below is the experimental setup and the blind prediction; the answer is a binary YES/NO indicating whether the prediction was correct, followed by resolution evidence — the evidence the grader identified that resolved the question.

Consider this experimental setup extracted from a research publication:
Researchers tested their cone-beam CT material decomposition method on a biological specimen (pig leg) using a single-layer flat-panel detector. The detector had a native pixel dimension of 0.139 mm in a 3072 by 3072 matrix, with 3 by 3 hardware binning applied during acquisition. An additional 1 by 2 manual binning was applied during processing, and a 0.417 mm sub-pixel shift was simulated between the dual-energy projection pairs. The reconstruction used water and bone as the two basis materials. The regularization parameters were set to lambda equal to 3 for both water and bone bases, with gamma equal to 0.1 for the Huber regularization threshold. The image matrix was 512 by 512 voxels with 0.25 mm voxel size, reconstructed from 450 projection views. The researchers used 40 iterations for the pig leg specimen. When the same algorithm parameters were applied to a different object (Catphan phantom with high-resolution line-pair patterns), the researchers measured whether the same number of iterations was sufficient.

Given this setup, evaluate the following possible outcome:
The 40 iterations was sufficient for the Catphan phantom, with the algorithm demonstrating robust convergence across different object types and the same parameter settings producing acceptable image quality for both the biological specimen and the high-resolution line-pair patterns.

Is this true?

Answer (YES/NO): NO